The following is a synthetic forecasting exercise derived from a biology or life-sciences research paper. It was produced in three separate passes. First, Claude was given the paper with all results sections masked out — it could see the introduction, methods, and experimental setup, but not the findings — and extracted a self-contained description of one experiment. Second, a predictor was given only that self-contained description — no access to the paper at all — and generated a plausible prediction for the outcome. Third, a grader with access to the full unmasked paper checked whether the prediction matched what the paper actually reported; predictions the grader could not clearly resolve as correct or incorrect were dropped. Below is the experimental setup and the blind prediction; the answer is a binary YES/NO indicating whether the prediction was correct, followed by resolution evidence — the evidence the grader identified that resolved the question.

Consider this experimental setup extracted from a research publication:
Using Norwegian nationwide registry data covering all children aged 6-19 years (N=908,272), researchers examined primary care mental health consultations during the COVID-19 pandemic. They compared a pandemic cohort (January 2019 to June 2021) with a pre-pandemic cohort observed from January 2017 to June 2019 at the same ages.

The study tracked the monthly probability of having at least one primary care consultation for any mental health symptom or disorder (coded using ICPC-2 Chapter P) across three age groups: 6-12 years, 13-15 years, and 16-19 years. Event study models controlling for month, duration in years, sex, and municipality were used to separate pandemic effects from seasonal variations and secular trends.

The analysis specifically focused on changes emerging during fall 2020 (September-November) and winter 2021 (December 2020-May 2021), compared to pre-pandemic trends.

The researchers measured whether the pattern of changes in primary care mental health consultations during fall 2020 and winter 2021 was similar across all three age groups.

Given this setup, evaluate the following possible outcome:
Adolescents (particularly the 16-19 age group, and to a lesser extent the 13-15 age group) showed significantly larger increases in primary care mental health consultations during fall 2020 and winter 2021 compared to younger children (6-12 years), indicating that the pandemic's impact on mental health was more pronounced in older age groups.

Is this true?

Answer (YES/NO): NO